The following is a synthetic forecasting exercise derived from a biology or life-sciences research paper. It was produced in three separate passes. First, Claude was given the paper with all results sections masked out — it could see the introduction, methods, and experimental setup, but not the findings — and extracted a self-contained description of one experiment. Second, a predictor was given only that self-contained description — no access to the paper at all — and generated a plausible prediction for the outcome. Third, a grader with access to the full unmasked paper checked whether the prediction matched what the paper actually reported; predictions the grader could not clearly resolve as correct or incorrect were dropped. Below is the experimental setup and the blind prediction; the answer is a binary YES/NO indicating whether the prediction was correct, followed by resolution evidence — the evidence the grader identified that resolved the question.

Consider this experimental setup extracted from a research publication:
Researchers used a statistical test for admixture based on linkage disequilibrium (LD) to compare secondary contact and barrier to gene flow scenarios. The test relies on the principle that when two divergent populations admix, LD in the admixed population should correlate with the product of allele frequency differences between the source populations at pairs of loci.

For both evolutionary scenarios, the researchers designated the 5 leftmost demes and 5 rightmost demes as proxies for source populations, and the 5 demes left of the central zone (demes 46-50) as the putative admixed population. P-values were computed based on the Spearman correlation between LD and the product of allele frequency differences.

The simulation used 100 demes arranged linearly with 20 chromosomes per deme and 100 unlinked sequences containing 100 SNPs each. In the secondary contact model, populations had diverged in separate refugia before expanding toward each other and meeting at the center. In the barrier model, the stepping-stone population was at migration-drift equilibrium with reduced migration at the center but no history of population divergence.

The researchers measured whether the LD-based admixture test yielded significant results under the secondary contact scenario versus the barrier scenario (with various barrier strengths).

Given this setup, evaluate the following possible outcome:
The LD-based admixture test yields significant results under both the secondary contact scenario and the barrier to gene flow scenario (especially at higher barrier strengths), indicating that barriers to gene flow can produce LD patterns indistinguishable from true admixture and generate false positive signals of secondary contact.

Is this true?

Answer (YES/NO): NO